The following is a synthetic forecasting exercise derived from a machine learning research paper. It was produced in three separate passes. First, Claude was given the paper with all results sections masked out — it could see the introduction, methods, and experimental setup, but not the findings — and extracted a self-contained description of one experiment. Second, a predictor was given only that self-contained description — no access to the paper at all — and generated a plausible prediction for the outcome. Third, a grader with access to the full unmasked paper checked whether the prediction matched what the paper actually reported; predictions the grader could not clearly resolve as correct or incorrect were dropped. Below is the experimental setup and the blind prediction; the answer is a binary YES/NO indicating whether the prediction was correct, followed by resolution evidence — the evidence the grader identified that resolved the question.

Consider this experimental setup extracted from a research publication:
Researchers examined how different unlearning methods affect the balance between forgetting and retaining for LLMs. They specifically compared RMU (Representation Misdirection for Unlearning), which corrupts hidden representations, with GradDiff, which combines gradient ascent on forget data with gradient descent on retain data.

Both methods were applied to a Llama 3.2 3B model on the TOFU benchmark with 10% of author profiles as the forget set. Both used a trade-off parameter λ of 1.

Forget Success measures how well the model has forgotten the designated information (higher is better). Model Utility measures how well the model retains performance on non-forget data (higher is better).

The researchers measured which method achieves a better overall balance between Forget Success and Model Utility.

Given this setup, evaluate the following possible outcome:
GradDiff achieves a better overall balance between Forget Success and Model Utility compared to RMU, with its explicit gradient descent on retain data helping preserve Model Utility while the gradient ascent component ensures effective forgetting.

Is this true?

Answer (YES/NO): NO